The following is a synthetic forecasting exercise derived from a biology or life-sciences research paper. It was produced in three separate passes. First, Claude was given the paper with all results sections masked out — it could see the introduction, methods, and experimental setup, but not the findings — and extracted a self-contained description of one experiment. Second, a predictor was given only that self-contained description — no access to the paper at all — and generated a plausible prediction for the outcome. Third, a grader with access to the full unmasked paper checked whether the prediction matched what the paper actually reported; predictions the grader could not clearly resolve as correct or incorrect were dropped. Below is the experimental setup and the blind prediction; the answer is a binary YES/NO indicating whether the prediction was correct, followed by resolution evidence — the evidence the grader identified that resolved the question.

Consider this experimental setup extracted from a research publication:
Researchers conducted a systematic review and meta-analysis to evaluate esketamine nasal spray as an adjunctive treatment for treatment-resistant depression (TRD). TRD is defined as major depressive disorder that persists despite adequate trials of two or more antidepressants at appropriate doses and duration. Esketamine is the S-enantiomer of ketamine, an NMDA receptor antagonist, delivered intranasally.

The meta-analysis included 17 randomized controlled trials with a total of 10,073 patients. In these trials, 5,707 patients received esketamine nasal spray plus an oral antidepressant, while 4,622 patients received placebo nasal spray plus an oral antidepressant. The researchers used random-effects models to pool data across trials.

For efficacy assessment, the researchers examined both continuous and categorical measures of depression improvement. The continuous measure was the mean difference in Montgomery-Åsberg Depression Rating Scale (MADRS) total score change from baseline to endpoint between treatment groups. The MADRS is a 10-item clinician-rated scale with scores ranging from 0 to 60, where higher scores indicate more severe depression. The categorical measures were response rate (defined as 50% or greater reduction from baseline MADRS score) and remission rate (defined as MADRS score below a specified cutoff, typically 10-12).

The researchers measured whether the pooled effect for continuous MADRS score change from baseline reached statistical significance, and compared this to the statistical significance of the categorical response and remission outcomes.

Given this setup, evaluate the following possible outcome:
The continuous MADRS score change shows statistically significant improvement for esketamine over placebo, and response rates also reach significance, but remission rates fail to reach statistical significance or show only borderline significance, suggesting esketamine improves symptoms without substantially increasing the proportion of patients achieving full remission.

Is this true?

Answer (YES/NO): NO